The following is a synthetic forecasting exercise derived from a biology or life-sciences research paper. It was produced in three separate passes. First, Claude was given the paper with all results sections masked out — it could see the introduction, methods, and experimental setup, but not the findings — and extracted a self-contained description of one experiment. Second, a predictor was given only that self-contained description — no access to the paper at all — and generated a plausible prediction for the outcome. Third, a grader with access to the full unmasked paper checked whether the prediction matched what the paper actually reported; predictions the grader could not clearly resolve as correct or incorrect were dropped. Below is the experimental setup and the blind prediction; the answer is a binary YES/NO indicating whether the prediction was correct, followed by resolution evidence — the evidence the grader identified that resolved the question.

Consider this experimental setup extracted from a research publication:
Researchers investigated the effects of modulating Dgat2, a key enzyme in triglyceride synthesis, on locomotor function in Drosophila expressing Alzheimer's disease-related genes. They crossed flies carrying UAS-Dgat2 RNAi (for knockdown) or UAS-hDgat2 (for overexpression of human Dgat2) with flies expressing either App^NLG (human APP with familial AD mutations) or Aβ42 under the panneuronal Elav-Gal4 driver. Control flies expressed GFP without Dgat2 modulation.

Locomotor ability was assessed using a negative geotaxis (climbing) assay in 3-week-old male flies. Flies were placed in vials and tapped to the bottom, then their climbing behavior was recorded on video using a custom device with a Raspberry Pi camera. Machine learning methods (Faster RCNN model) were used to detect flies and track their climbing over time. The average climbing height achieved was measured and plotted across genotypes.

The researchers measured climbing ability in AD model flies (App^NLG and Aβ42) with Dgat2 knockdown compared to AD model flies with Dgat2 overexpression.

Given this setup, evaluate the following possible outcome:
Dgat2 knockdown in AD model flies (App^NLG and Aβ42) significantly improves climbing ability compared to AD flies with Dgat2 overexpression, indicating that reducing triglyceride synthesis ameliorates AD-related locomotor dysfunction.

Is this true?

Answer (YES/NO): YES